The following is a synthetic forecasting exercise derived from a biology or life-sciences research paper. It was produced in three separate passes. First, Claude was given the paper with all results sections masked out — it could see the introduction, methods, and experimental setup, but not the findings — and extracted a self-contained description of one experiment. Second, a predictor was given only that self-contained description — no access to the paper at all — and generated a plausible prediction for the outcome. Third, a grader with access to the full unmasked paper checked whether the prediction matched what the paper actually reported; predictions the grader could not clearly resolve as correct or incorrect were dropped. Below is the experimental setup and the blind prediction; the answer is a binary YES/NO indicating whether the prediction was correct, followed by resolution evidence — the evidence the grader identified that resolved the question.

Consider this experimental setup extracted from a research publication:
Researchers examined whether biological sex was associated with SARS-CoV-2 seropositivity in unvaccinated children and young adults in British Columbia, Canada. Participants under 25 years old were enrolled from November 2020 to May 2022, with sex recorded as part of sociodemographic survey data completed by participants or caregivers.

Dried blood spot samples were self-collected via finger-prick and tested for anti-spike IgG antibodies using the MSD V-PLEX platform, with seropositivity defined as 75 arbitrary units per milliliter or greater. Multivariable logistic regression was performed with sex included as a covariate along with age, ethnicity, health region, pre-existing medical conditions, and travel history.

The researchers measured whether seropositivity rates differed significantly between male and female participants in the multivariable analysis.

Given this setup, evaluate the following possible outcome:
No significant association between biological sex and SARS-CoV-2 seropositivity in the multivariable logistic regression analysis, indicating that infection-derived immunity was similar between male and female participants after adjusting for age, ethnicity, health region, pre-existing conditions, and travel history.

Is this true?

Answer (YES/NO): YES